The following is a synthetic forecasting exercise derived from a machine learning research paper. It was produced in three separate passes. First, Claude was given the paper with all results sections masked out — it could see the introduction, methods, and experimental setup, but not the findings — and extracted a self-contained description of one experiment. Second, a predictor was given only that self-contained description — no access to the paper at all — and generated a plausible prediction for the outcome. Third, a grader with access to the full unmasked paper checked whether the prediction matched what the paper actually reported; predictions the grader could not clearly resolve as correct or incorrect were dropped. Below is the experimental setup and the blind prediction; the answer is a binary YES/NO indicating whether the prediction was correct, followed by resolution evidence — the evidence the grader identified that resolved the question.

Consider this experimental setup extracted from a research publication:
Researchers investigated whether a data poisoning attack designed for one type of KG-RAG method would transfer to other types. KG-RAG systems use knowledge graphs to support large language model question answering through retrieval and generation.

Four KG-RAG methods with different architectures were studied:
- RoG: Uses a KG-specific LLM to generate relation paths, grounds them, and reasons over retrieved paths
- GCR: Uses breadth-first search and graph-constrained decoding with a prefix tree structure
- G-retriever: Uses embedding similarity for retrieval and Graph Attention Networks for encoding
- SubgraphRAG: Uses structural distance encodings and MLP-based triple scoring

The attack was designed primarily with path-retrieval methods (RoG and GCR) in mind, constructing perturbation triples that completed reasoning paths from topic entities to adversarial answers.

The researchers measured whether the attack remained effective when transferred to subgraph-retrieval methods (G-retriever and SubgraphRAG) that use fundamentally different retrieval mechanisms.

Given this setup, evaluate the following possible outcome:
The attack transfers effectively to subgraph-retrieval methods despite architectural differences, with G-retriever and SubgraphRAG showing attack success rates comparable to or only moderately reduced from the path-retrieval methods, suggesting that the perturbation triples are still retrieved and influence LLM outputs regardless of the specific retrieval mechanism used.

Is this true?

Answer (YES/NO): YES